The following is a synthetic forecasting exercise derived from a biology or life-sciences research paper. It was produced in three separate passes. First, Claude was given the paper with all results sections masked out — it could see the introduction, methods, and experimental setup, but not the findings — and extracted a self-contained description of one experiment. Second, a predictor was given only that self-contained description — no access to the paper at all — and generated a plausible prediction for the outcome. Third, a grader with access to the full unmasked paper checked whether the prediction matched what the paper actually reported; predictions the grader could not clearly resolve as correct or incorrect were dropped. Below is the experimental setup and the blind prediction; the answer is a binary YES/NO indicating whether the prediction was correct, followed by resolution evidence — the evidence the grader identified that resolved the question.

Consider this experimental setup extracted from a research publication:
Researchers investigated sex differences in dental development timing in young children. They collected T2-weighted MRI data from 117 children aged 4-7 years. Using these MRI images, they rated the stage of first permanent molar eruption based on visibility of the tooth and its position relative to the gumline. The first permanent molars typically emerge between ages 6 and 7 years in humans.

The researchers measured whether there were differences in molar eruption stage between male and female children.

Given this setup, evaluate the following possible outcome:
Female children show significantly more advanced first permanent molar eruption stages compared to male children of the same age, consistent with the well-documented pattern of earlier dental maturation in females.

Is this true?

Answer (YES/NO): YES